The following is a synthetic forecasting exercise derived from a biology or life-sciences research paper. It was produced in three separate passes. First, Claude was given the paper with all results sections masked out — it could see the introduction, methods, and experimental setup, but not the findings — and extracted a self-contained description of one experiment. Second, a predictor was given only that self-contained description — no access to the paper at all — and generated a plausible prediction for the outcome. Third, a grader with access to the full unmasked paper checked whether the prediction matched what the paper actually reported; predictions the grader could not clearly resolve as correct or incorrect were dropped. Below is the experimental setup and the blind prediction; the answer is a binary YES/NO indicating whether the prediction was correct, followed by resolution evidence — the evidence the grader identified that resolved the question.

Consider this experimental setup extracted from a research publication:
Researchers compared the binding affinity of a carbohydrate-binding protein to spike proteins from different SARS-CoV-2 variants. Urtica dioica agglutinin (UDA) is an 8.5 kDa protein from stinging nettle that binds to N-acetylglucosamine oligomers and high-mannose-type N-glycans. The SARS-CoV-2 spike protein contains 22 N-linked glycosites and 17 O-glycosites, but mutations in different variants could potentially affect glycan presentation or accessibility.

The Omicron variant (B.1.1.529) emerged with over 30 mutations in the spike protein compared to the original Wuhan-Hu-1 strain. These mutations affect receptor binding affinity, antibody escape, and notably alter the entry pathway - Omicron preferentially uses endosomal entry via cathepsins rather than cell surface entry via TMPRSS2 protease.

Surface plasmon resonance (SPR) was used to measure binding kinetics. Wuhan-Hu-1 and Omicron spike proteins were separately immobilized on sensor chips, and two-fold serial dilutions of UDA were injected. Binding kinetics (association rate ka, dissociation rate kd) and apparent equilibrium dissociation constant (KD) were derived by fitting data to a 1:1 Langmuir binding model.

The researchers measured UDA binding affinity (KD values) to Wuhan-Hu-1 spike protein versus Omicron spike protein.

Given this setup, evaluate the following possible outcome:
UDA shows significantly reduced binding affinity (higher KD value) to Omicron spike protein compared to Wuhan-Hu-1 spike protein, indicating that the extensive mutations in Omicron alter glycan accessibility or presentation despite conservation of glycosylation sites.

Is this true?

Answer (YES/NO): NO